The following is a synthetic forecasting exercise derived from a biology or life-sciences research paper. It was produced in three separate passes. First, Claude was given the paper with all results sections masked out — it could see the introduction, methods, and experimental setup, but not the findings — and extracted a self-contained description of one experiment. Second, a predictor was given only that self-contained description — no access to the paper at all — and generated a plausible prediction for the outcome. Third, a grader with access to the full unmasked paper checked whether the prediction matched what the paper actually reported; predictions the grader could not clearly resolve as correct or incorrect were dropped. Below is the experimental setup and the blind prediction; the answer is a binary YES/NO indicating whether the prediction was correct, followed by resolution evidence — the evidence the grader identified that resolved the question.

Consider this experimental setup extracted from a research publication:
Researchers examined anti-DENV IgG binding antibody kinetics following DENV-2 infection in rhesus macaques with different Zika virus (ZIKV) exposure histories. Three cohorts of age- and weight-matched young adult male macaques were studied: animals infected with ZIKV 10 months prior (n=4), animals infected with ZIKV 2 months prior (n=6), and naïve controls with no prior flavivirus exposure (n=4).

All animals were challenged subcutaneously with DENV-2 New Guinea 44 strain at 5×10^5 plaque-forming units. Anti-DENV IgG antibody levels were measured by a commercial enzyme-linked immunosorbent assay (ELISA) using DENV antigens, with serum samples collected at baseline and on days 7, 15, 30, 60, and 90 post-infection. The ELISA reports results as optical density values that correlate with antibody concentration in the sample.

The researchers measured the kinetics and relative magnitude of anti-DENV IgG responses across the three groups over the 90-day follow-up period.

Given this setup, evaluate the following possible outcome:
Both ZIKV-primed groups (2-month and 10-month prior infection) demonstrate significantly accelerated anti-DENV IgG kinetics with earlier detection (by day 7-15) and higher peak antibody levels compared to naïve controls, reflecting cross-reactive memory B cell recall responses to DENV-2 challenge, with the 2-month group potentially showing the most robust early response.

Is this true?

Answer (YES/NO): NO